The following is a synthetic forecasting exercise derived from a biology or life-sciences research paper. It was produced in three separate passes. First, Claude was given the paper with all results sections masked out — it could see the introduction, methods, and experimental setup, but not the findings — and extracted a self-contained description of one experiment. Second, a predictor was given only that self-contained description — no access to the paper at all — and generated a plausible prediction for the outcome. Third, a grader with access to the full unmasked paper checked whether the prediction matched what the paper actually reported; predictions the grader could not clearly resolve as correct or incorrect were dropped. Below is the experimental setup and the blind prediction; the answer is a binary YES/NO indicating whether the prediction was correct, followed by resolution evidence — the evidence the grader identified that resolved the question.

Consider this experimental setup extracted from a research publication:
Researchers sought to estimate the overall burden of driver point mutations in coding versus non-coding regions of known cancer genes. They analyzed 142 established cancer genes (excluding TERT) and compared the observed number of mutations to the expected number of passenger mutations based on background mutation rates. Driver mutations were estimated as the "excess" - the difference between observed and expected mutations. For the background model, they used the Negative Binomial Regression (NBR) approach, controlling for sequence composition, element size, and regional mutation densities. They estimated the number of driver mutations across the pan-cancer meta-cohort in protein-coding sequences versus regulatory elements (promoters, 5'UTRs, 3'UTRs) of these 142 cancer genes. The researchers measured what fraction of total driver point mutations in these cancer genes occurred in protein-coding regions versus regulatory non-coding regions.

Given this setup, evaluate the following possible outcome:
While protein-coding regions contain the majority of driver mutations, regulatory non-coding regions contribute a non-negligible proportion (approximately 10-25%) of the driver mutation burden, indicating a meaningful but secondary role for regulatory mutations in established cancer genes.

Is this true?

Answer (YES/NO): NO